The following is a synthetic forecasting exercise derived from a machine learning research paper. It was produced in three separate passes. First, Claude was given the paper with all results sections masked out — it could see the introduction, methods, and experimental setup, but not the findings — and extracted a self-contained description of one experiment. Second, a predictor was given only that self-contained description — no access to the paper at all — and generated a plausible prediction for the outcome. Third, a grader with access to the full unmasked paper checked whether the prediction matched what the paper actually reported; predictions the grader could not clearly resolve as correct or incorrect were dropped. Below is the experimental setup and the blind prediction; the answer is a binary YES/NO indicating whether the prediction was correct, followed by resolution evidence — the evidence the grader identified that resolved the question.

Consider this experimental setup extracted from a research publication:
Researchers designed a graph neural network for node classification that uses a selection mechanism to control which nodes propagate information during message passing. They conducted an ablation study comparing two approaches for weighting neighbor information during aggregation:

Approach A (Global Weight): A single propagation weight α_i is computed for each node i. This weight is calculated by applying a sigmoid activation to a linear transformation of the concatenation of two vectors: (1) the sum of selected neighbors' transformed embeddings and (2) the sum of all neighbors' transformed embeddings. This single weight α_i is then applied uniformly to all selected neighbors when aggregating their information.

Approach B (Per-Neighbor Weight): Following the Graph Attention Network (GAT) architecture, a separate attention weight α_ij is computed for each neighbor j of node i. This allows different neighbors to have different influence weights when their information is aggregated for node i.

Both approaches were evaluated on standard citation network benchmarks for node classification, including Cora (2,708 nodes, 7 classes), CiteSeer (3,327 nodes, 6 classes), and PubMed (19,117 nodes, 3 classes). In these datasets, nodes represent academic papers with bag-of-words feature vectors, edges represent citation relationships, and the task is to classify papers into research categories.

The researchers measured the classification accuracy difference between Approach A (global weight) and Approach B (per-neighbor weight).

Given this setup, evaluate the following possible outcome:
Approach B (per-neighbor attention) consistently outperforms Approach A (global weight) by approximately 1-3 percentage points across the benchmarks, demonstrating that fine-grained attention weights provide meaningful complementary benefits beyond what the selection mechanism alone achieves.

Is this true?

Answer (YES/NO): NO